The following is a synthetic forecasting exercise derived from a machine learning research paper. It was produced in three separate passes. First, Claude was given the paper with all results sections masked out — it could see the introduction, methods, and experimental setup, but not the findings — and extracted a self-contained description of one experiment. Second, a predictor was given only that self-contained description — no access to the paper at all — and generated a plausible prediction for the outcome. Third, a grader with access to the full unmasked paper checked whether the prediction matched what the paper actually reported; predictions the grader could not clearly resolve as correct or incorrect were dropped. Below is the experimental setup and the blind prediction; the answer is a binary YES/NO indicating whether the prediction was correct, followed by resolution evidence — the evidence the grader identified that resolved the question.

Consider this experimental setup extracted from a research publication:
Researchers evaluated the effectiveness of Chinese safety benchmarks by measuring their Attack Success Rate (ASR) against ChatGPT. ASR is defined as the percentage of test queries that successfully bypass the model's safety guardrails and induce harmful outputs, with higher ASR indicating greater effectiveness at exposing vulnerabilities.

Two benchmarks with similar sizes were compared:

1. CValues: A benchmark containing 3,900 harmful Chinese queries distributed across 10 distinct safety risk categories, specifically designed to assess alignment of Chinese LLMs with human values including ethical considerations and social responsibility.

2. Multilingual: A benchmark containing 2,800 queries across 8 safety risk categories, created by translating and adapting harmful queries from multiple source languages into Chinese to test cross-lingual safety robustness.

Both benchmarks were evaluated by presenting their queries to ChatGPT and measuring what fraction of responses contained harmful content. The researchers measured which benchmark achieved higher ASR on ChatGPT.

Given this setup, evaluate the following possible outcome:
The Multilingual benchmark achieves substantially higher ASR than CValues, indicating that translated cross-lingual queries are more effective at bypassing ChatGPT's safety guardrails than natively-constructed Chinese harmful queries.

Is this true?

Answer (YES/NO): YES